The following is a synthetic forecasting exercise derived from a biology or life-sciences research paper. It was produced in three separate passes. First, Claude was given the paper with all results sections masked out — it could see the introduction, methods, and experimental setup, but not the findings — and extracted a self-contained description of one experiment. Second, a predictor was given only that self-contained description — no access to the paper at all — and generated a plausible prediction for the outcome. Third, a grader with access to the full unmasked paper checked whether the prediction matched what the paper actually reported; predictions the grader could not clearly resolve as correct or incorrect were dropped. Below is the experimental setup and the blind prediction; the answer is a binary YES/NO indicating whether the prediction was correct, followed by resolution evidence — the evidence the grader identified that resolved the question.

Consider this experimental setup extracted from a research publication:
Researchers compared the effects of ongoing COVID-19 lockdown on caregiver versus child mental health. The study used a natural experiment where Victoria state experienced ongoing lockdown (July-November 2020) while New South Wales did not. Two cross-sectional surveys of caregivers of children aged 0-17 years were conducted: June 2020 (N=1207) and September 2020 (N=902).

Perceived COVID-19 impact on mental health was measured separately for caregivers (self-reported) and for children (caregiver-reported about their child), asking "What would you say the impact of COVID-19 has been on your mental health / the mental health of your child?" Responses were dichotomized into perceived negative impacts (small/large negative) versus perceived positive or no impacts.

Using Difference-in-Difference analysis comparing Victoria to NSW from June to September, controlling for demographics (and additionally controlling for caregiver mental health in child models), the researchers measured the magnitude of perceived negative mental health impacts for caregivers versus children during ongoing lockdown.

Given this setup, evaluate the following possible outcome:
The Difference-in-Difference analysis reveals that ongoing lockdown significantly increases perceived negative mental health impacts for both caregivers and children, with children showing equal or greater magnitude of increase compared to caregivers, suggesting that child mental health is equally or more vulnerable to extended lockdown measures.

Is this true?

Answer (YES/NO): NO